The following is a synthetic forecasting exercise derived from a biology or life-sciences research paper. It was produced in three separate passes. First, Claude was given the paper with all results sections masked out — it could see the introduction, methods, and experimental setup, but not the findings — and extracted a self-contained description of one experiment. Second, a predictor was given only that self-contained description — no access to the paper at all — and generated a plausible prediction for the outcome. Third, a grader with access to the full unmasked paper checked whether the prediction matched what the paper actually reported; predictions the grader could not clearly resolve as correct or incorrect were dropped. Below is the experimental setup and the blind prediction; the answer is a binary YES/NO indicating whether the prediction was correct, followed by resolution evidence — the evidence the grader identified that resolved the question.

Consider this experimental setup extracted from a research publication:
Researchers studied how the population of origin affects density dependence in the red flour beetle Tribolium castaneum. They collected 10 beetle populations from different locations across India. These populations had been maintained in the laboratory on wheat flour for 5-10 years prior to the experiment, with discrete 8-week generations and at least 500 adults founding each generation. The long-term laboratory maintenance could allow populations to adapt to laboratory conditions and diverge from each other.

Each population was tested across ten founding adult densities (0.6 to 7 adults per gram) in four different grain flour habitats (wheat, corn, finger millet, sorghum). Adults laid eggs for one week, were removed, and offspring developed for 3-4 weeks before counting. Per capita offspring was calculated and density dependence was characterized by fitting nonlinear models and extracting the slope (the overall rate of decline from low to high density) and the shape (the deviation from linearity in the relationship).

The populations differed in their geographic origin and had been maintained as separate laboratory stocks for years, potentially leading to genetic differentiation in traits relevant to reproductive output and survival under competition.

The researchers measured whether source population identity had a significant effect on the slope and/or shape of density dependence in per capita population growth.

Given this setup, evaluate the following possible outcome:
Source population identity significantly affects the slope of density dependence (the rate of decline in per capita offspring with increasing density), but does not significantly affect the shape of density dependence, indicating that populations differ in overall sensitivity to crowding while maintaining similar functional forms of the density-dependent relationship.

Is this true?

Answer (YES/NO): YES